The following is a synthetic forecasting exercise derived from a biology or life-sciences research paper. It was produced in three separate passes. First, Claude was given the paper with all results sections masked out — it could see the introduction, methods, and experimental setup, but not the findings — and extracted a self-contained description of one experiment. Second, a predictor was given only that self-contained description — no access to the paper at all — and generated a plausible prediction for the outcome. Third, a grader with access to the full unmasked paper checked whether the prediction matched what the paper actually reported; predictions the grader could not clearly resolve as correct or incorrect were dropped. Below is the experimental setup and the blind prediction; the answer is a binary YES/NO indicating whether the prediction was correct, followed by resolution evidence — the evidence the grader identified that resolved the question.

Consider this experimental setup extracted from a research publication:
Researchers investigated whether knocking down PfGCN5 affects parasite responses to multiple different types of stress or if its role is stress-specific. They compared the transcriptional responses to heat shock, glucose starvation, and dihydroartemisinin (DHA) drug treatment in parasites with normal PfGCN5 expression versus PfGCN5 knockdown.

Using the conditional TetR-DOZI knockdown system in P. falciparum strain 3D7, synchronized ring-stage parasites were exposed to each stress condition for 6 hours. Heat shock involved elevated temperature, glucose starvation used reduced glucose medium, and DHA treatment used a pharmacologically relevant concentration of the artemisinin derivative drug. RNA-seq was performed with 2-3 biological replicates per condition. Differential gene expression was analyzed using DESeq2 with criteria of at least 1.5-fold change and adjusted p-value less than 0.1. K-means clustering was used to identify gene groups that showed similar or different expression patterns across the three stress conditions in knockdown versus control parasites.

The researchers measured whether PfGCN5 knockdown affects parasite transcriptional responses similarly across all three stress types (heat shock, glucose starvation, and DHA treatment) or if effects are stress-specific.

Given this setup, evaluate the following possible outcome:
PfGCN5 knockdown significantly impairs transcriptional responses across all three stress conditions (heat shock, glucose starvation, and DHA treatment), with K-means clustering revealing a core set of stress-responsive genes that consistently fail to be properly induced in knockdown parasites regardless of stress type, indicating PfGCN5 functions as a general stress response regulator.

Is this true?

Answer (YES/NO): NO